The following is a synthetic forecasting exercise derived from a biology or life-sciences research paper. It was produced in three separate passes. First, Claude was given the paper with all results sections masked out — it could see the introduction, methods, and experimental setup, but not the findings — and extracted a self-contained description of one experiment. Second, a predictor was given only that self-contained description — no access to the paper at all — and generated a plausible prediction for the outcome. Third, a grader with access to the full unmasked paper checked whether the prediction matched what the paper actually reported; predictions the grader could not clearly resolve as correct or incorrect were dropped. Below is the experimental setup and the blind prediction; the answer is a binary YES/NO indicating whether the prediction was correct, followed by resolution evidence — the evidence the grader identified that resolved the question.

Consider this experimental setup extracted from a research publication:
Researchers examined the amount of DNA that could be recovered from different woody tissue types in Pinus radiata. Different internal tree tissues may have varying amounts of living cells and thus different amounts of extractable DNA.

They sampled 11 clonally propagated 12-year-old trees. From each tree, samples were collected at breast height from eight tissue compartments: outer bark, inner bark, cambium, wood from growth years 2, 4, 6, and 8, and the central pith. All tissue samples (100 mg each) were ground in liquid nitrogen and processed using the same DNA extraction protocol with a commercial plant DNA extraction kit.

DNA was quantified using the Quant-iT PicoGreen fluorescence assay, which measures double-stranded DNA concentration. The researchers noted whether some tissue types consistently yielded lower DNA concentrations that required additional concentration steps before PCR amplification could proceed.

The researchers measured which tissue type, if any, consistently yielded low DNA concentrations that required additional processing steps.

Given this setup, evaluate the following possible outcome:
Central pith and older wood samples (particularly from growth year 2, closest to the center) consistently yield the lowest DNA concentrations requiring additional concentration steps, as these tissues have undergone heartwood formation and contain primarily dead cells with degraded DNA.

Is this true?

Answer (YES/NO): NO